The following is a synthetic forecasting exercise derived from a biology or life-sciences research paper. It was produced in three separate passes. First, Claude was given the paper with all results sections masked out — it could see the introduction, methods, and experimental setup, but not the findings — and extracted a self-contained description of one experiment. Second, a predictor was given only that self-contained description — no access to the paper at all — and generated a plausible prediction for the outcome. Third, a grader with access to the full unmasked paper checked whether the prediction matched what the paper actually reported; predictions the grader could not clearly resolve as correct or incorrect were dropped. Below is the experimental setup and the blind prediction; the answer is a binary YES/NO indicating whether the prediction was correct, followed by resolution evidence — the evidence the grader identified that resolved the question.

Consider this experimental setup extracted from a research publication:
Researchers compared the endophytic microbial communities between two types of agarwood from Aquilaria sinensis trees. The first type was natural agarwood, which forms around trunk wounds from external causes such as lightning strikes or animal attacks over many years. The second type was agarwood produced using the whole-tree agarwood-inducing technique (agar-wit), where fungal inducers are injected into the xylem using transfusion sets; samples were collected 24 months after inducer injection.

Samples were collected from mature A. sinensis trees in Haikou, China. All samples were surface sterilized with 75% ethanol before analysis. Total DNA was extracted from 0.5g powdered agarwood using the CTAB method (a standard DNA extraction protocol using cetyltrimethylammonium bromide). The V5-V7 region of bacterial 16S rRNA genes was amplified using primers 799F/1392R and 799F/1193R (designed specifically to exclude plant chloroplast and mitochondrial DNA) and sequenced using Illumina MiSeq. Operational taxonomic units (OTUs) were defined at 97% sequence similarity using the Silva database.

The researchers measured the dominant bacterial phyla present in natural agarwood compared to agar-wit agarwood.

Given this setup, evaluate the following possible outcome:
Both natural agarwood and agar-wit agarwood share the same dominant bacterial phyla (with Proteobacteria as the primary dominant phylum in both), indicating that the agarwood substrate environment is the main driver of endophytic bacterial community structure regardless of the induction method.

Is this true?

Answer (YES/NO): YES